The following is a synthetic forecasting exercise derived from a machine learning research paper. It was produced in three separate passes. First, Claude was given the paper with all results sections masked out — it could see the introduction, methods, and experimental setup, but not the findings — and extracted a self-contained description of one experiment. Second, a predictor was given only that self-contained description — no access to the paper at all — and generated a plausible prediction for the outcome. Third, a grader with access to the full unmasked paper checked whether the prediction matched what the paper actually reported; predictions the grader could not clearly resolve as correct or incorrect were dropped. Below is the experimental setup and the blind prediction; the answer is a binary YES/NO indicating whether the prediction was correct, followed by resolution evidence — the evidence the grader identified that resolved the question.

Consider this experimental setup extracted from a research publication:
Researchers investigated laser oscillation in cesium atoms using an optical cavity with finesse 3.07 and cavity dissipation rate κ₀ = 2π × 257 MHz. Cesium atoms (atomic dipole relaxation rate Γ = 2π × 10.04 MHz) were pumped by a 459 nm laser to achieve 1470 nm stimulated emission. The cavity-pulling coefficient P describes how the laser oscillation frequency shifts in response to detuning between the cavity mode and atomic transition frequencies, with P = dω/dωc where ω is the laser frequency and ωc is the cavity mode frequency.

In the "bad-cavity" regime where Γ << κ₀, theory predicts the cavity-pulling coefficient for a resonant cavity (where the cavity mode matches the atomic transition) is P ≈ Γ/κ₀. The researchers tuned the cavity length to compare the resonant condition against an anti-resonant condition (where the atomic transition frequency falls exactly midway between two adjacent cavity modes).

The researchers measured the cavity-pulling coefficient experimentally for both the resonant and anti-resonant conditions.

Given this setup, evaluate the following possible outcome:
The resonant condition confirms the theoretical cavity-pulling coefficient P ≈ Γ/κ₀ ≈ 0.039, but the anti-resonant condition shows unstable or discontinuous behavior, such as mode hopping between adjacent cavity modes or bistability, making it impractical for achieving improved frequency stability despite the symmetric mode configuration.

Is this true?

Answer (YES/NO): NO